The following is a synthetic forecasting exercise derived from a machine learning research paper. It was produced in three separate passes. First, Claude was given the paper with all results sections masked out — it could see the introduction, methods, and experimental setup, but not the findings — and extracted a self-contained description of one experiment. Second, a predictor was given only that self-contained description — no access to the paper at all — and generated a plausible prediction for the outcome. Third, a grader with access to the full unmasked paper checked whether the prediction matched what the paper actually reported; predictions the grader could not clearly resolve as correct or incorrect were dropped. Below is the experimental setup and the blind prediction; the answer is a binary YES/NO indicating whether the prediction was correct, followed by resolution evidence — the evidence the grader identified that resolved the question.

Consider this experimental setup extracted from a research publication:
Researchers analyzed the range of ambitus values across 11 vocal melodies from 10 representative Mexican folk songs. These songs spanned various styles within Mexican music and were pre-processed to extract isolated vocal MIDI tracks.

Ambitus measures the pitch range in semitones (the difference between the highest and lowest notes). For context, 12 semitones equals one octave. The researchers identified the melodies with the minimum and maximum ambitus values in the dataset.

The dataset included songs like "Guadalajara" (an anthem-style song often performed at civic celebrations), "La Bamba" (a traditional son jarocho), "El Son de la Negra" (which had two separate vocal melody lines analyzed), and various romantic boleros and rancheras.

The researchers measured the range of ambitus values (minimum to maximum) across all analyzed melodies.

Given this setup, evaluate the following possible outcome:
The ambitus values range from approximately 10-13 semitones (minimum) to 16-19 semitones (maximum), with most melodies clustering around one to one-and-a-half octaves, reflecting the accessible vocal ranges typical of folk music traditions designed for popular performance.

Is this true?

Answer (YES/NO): NO